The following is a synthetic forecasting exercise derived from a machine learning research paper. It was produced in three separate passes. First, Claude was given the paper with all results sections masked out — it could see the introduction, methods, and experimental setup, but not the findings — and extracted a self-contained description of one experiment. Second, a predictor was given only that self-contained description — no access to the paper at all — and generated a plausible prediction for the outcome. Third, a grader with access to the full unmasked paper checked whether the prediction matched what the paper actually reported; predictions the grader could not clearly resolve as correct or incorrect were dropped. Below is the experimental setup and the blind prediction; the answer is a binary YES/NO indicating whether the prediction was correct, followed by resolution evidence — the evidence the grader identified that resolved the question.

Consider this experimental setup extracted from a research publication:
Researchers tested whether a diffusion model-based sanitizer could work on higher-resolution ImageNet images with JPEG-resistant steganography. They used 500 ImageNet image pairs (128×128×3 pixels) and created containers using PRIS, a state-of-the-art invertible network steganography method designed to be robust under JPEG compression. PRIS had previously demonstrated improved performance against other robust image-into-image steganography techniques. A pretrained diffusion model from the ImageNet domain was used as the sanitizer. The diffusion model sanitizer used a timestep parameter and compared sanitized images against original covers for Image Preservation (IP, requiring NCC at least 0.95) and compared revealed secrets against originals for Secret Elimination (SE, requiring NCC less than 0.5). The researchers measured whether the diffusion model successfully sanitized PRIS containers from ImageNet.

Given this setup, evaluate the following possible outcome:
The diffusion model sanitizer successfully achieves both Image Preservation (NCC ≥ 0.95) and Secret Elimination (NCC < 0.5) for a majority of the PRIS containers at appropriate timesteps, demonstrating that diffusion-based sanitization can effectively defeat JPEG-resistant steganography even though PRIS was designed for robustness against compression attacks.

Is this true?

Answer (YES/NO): YES